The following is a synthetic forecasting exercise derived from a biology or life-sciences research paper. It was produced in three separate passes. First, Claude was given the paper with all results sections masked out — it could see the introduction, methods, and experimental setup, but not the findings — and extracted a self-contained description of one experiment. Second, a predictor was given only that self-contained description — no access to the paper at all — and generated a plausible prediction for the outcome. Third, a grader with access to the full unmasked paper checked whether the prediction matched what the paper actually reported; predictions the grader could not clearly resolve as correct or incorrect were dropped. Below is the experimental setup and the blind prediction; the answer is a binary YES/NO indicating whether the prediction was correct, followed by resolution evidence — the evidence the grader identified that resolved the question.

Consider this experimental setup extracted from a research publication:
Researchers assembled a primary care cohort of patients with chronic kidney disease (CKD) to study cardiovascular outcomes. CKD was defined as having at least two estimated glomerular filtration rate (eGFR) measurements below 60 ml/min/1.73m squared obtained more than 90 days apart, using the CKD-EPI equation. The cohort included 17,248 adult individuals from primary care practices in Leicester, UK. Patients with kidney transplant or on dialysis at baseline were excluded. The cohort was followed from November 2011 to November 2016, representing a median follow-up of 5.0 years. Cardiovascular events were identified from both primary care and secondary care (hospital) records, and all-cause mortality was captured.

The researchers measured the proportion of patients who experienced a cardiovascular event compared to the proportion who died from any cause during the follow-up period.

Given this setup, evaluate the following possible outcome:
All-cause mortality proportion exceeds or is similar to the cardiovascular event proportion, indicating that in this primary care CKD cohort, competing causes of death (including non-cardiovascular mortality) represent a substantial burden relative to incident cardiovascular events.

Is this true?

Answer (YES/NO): YES